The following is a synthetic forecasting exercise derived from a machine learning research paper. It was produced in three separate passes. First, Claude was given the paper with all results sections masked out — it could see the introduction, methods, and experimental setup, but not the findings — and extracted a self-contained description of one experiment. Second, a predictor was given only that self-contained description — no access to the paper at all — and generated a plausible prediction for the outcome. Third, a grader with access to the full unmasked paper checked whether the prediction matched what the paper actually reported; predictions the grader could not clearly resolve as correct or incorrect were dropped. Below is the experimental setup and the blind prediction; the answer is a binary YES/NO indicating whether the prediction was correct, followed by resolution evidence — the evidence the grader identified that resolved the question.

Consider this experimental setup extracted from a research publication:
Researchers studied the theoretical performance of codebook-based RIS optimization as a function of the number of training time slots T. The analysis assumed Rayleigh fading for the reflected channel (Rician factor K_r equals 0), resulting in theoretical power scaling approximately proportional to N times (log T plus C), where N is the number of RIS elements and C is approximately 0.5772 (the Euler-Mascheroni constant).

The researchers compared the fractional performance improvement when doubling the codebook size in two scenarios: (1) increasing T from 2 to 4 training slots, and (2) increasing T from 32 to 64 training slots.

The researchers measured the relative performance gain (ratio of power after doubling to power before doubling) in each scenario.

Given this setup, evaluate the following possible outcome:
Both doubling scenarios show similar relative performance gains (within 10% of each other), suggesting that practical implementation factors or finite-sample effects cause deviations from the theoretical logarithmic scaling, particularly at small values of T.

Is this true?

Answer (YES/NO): NO